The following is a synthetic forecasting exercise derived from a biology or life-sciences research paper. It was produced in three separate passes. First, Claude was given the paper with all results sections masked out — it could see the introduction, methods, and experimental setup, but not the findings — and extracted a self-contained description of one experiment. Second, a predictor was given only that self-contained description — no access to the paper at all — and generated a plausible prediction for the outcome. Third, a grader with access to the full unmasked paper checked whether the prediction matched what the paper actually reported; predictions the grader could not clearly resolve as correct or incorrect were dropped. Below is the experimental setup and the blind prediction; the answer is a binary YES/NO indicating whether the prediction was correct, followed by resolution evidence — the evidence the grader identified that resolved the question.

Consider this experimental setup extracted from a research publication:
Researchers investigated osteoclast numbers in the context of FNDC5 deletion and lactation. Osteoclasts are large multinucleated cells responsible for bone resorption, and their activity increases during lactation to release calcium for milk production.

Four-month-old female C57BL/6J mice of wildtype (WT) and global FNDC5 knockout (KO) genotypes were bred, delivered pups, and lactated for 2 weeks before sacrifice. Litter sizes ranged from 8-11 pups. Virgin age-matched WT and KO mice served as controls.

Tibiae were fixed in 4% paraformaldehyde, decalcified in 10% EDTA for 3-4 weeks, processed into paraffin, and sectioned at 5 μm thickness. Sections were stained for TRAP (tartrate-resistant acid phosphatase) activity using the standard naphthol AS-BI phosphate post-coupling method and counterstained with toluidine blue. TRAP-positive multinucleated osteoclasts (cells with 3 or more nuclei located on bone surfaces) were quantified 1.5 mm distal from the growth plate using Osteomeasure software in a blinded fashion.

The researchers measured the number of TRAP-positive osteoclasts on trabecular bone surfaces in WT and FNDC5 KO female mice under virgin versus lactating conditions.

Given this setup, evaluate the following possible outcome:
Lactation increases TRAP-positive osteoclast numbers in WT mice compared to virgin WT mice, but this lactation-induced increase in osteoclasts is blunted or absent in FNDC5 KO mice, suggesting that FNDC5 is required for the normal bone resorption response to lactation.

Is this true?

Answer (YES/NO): YES